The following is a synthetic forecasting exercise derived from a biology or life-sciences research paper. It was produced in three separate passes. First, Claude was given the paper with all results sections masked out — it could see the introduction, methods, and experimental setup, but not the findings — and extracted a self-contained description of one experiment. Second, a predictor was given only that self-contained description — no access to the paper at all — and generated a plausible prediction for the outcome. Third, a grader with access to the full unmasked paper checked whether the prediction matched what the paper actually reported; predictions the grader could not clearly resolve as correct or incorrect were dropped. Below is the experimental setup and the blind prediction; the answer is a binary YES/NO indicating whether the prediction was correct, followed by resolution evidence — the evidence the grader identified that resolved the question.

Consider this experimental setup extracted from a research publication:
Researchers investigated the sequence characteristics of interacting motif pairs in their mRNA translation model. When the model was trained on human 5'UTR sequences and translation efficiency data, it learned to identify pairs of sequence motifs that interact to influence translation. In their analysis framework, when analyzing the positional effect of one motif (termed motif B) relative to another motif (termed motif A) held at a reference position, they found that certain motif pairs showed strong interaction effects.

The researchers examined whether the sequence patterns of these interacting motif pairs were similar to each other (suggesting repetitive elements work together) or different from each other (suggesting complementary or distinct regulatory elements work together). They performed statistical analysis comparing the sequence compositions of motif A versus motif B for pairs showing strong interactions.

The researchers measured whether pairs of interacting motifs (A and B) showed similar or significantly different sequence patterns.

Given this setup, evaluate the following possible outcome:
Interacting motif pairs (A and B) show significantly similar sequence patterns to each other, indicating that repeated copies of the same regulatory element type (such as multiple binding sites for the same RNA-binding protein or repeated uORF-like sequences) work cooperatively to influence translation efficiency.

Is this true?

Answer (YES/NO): NO